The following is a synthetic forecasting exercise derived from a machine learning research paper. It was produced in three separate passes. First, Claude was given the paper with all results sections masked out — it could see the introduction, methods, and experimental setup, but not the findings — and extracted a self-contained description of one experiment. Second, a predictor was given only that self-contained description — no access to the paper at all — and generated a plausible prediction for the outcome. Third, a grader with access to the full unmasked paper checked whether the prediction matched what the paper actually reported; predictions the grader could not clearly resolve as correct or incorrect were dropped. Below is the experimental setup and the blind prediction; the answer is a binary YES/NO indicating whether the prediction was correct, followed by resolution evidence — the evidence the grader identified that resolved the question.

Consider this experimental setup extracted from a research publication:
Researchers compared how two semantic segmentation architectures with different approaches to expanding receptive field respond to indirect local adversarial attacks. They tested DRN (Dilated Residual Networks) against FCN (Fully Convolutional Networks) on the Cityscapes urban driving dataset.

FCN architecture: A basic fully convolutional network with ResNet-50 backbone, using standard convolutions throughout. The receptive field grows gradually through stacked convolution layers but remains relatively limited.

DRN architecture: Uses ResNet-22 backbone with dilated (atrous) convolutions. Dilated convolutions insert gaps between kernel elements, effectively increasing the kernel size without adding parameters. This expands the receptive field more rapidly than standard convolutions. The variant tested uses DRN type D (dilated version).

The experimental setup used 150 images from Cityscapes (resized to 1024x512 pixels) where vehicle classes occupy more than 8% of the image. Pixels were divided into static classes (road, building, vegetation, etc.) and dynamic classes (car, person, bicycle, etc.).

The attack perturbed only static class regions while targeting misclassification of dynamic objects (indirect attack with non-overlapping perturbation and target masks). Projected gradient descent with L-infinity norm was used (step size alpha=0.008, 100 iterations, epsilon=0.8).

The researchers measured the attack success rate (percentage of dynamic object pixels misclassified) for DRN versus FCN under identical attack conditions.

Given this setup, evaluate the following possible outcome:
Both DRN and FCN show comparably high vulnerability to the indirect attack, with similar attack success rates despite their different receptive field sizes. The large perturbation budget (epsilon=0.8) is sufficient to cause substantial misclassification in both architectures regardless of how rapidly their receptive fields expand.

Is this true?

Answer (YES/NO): NO